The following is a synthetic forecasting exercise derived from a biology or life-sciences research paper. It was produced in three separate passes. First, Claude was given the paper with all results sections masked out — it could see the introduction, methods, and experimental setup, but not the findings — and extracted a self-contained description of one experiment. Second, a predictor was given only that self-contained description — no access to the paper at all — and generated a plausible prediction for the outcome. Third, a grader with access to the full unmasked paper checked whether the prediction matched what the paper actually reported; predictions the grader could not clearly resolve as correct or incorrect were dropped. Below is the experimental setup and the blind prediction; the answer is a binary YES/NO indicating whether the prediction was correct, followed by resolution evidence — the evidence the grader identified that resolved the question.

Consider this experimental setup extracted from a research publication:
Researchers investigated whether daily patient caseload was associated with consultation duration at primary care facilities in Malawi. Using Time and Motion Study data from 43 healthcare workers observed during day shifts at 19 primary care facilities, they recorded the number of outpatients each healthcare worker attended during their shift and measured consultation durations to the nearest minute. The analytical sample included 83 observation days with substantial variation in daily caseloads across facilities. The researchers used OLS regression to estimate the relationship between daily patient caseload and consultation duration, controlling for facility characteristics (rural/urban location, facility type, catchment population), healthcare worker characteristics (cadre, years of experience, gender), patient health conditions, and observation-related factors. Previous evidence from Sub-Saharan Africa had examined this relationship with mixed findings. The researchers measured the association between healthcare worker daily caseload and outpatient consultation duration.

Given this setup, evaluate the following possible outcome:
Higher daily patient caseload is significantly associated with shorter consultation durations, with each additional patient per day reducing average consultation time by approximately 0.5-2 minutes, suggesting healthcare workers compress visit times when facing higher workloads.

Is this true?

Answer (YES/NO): NO